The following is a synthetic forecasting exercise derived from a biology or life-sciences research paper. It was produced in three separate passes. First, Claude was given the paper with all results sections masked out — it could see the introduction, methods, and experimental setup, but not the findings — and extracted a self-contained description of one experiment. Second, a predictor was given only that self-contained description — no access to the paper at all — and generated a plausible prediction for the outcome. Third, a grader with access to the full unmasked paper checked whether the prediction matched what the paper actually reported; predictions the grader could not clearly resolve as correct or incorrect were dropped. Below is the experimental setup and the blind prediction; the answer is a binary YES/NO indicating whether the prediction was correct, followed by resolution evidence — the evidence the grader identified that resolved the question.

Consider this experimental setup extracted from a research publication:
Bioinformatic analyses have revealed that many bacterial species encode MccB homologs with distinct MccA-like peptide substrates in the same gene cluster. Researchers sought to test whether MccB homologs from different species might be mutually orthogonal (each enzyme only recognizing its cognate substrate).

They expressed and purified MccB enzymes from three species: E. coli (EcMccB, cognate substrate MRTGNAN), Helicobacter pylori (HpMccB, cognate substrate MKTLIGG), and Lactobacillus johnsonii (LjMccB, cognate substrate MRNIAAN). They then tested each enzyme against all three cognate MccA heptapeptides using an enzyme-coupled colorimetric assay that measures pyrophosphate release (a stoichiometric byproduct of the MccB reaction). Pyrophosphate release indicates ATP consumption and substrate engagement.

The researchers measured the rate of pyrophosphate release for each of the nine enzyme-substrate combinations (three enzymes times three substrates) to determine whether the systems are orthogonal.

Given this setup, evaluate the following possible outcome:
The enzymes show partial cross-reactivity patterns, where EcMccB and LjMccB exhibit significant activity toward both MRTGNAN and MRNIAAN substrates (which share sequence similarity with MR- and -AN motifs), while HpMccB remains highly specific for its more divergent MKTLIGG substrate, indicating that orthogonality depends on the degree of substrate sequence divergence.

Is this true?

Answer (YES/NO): NO